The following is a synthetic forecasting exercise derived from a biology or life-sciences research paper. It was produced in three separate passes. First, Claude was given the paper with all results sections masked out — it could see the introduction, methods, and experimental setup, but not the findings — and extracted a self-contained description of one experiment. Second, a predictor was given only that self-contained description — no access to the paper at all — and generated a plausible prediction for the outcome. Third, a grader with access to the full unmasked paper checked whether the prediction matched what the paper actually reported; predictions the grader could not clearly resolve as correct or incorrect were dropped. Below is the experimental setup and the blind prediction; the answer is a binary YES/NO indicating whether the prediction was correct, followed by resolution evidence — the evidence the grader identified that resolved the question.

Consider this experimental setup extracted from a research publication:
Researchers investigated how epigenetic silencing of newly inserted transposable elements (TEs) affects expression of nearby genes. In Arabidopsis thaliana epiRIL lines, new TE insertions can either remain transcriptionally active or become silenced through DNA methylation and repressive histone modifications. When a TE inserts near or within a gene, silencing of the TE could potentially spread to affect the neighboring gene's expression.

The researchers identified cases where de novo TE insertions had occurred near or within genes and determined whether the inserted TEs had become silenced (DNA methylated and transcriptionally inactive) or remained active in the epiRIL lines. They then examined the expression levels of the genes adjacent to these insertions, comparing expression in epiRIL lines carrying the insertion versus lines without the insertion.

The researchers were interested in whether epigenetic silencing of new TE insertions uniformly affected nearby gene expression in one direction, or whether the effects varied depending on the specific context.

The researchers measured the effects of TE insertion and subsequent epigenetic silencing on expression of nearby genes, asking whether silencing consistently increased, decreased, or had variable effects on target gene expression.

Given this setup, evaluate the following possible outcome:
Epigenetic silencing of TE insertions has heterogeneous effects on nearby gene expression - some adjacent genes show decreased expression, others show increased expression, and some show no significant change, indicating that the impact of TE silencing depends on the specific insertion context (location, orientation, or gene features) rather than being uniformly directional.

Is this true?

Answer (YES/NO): YES